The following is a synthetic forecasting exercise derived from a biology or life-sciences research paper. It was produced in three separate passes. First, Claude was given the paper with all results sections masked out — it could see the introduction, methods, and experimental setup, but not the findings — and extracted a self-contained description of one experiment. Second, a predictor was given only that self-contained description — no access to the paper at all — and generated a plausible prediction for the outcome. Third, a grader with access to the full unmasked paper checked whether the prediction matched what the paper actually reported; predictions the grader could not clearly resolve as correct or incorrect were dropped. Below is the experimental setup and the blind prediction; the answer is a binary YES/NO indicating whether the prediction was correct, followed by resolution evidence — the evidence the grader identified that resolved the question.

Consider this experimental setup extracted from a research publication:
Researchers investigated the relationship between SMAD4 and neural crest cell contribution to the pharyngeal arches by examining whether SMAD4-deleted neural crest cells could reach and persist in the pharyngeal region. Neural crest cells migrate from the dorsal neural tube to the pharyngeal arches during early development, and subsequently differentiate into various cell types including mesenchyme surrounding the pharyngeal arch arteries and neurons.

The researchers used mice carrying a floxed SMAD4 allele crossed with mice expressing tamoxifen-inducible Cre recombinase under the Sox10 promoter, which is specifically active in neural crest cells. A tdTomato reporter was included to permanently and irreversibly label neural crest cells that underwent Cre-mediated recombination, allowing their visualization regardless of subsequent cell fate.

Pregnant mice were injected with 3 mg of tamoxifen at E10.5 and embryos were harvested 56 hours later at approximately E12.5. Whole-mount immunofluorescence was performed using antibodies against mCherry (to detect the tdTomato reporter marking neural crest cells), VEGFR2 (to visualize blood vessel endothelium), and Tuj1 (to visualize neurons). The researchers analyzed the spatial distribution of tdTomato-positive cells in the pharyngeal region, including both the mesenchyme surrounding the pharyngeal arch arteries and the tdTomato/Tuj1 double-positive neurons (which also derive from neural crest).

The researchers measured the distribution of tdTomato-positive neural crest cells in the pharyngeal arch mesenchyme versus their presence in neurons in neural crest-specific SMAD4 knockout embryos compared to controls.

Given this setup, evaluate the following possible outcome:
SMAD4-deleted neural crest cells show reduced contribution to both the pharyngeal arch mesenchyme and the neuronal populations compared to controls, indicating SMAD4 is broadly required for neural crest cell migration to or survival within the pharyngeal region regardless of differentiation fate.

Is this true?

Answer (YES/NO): NO